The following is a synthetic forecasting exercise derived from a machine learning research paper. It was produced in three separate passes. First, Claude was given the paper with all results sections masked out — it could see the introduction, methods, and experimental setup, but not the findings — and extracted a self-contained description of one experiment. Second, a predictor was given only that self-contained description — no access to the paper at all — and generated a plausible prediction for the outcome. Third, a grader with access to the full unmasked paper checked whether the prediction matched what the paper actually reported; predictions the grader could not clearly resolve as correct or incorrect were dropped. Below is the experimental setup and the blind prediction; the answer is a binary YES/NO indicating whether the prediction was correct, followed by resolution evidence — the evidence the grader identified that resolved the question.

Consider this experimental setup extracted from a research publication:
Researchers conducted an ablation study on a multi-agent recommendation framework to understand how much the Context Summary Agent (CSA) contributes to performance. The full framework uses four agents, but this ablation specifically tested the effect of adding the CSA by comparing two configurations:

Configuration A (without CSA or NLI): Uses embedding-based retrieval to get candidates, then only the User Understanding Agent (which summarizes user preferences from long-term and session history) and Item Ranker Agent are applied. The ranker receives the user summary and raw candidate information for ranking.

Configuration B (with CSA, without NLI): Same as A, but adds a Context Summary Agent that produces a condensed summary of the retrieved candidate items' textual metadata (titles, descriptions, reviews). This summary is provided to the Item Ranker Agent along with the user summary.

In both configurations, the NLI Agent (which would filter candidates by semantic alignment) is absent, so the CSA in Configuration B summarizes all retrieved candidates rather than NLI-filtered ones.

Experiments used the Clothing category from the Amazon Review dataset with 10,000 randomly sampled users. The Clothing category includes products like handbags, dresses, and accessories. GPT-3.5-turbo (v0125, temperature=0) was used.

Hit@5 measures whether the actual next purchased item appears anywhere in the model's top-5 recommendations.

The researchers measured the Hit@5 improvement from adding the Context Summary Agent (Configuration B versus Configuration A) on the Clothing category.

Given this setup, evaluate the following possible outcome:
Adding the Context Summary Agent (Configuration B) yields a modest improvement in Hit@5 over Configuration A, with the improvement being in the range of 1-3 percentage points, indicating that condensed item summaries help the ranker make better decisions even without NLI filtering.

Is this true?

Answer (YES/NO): NO